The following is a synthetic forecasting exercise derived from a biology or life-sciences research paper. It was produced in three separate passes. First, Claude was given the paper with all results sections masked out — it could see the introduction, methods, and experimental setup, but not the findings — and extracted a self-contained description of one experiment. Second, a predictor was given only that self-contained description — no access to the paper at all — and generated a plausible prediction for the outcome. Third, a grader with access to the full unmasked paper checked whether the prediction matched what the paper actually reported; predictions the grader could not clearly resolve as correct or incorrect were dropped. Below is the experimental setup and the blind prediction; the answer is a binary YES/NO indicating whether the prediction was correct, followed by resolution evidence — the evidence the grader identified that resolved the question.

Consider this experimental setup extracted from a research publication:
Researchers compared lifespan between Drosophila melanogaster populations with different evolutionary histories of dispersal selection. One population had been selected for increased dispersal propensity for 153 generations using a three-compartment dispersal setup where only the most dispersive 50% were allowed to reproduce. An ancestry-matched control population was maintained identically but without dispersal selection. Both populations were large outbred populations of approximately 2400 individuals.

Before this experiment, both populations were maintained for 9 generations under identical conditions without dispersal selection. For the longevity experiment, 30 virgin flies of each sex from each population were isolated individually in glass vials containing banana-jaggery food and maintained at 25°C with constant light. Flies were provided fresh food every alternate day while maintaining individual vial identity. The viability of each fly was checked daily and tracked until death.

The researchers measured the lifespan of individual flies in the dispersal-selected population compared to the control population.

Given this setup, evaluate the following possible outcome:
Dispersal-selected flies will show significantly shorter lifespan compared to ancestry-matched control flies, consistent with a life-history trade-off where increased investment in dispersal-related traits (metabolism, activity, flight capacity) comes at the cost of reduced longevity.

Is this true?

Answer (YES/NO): YES